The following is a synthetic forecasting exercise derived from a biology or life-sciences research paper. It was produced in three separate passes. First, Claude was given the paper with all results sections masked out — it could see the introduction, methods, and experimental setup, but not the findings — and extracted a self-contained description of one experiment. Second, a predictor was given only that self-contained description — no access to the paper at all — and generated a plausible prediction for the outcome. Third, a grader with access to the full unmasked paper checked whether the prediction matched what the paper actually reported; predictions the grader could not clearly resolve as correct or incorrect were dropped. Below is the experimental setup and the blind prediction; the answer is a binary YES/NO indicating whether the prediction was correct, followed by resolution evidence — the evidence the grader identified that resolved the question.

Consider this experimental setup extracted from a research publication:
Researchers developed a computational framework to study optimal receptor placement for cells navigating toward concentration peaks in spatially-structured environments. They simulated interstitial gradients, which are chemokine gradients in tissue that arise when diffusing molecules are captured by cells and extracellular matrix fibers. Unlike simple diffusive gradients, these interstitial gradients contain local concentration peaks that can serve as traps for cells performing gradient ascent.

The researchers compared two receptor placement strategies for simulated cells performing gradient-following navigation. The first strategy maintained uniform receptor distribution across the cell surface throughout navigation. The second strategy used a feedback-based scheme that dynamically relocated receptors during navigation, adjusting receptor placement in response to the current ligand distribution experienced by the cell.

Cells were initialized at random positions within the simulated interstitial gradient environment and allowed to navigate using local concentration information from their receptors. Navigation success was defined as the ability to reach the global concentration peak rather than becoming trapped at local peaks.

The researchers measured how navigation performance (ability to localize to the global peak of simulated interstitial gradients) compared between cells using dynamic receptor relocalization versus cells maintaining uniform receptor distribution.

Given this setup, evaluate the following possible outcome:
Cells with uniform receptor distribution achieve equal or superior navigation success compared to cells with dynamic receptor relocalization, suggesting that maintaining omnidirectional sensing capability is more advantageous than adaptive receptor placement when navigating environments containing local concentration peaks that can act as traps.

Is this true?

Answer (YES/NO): NO